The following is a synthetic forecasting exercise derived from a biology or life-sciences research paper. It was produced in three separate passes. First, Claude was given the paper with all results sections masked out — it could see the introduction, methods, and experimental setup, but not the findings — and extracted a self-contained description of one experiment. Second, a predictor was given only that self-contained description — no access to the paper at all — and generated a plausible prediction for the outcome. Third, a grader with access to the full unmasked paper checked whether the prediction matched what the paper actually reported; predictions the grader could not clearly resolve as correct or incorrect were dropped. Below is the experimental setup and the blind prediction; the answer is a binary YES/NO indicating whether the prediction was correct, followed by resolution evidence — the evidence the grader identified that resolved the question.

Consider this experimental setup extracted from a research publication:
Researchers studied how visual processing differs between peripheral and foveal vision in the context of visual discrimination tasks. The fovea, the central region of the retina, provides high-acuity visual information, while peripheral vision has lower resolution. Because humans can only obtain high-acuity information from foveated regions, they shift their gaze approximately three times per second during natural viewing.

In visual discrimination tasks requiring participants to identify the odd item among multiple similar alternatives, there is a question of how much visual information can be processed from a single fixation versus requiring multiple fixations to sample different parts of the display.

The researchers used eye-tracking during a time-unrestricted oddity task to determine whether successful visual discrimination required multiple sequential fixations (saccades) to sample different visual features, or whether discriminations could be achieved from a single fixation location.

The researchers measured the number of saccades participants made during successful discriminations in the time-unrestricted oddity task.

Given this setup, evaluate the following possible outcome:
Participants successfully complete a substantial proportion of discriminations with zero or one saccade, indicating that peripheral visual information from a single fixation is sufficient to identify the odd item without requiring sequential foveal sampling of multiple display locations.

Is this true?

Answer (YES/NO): NO